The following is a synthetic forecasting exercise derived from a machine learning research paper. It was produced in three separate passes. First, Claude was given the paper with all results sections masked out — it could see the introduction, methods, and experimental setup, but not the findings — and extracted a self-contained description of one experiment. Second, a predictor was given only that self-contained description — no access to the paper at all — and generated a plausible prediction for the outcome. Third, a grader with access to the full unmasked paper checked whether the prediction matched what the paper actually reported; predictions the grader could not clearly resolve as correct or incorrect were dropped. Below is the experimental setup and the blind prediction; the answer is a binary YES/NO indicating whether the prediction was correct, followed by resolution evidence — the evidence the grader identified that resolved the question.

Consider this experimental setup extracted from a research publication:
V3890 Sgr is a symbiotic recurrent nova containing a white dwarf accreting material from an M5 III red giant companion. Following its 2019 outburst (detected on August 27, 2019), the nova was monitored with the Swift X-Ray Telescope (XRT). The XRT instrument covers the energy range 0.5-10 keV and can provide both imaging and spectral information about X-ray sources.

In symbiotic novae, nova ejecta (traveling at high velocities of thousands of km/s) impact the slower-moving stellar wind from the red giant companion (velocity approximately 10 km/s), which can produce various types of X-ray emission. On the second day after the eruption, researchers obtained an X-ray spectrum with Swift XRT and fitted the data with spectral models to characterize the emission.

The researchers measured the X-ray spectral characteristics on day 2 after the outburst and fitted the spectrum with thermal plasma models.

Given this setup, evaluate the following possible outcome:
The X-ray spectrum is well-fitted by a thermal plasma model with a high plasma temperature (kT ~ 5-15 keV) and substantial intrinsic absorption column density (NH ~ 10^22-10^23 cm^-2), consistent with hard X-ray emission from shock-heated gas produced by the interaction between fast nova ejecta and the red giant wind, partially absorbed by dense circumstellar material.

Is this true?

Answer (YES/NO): YES